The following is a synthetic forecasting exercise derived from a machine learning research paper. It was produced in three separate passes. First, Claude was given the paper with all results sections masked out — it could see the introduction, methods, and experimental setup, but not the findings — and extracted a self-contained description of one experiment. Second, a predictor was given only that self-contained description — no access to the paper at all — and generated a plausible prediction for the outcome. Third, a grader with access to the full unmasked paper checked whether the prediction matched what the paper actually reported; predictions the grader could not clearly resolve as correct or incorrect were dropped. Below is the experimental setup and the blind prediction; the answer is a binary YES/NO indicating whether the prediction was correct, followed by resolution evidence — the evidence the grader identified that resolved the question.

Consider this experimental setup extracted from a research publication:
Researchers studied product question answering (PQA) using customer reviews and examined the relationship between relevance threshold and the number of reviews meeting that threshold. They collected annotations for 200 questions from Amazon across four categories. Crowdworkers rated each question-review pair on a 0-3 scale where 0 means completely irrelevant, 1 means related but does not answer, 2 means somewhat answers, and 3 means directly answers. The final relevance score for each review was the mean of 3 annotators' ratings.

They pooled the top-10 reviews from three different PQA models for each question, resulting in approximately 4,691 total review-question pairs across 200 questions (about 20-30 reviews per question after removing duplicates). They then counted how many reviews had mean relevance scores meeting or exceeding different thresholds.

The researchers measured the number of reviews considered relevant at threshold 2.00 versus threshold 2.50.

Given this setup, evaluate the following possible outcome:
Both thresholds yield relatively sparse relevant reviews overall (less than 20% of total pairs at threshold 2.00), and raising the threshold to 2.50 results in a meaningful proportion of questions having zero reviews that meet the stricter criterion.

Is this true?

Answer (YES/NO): YES